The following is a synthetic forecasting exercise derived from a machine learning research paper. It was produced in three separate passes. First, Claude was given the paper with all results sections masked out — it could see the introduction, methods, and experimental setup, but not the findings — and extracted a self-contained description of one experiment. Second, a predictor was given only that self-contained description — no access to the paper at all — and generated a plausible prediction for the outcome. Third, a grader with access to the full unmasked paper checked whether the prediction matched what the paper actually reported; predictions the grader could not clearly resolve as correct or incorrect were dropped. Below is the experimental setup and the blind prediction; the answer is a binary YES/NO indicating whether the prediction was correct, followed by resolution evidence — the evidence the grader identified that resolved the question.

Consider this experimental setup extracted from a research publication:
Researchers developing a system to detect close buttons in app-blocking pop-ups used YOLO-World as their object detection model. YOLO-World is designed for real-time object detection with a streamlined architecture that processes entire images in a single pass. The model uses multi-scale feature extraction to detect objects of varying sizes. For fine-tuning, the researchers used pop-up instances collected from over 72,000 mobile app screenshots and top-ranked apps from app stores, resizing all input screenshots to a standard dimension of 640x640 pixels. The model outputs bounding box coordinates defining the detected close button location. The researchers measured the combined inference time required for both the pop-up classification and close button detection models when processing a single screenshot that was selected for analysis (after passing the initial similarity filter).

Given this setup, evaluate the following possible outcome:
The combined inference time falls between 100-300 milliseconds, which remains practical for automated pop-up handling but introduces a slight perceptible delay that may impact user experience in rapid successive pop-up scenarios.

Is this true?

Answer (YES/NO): NO